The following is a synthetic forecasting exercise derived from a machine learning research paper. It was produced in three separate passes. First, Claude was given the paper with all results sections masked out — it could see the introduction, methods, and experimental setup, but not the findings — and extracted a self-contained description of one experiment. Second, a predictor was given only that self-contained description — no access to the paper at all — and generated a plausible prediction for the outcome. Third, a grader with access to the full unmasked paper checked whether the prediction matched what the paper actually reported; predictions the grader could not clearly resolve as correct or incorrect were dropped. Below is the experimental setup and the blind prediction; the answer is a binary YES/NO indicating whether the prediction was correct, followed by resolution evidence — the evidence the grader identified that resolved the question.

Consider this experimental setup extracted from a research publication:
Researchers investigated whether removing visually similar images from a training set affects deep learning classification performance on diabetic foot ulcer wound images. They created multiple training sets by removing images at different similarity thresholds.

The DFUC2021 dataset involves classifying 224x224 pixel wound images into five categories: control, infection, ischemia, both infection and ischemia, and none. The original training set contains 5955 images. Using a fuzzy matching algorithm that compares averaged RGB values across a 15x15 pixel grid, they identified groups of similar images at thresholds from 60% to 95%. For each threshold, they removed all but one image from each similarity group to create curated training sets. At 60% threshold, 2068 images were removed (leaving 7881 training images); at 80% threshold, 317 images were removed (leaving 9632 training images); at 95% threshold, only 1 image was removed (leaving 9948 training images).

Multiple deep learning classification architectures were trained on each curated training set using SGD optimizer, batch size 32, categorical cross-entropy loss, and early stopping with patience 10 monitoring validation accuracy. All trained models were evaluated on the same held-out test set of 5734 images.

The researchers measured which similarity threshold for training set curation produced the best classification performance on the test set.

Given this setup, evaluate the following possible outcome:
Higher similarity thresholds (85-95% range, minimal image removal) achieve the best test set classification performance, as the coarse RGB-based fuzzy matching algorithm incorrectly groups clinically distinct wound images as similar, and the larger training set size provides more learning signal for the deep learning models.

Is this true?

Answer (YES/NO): NO